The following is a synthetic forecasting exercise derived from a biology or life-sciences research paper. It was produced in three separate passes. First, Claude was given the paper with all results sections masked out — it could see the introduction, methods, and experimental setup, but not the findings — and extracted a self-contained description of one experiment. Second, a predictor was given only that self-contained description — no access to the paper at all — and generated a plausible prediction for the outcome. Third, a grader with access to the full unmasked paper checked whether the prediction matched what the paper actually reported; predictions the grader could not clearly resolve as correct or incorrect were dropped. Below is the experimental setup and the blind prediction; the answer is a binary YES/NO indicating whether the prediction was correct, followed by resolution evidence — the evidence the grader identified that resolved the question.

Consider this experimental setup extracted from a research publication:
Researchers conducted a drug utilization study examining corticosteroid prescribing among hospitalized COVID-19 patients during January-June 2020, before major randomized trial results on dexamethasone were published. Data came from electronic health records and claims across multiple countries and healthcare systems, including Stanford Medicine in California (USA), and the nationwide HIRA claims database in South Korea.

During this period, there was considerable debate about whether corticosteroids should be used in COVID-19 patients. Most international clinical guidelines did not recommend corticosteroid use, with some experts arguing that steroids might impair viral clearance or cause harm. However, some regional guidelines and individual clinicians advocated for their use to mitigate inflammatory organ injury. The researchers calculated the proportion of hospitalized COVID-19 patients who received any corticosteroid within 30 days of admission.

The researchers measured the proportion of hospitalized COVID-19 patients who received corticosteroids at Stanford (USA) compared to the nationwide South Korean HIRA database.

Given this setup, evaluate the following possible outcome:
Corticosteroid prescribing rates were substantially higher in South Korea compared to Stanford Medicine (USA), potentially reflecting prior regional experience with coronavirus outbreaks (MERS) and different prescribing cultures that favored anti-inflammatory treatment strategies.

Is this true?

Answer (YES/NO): NO